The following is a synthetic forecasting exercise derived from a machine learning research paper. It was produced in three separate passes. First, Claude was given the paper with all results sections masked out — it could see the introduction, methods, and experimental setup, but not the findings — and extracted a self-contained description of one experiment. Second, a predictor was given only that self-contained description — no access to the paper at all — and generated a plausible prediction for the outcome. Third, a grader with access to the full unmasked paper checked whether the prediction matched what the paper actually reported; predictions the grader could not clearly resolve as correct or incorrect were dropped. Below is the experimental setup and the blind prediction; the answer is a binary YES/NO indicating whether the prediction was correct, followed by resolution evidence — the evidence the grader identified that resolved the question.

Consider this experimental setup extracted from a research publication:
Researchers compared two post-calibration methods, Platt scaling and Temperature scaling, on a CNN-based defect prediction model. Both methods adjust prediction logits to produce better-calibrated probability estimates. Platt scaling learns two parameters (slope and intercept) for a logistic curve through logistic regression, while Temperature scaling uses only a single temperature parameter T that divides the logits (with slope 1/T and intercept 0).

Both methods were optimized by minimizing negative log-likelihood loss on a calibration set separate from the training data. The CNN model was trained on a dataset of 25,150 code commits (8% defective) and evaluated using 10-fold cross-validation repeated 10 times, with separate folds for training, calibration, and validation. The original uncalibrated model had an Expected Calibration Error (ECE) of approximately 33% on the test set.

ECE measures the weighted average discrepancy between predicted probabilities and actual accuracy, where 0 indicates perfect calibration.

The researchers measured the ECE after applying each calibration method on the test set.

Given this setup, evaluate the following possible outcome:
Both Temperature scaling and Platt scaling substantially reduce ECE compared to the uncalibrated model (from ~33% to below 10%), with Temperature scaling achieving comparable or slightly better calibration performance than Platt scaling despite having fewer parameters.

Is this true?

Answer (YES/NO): NO